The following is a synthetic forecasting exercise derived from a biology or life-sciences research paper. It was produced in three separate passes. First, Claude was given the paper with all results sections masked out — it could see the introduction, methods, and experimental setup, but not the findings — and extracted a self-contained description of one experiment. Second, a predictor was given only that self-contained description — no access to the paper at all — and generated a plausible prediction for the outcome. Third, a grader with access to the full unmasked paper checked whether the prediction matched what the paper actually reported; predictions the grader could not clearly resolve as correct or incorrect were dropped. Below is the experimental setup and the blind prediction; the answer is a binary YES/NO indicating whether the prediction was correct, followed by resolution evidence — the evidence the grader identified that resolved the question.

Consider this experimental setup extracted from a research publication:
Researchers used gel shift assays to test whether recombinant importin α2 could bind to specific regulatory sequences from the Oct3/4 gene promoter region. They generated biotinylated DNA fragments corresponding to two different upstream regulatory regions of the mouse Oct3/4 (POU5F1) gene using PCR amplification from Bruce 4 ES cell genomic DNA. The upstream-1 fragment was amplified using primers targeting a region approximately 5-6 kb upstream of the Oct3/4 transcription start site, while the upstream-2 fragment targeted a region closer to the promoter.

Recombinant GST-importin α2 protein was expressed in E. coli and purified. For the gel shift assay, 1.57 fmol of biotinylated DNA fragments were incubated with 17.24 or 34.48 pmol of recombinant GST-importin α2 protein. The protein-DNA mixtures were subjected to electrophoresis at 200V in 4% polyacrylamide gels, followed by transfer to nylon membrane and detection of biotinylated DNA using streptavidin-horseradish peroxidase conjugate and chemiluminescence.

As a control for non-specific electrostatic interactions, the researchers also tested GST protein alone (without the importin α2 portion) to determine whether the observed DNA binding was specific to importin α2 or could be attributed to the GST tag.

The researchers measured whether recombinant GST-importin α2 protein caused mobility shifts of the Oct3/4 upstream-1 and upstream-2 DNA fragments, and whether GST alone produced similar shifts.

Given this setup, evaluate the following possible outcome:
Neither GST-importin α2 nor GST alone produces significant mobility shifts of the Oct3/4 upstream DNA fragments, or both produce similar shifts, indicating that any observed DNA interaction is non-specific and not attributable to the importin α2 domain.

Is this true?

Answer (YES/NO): NO